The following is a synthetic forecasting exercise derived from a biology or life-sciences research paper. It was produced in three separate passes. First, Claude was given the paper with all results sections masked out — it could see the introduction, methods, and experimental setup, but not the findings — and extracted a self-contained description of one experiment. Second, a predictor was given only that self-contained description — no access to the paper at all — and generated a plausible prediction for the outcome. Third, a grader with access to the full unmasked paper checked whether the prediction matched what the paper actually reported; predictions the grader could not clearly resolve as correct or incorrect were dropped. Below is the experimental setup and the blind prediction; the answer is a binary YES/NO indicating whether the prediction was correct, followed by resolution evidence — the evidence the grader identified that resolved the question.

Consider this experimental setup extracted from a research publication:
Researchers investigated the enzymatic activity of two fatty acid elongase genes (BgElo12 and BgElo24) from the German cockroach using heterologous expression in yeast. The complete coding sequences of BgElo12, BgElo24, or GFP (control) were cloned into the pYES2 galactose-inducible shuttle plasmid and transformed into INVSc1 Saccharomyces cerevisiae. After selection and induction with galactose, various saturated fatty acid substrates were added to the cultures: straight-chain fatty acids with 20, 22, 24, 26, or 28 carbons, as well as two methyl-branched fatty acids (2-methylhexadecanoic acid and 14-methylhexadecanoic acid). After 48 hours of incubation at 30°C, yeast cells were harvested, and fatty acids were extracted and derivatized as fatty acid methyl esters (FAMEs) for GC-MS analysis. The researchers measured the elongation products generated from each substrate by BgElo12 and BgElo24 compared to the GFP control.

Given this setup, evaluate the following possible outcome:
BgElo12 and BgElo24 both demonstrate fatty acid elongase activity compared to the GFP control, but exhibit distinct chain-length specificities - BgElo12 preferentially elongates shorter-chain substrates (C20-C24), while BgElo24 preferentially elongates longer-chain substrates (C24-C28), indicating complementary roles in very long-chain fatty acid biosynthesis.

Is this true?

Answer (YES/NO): NO